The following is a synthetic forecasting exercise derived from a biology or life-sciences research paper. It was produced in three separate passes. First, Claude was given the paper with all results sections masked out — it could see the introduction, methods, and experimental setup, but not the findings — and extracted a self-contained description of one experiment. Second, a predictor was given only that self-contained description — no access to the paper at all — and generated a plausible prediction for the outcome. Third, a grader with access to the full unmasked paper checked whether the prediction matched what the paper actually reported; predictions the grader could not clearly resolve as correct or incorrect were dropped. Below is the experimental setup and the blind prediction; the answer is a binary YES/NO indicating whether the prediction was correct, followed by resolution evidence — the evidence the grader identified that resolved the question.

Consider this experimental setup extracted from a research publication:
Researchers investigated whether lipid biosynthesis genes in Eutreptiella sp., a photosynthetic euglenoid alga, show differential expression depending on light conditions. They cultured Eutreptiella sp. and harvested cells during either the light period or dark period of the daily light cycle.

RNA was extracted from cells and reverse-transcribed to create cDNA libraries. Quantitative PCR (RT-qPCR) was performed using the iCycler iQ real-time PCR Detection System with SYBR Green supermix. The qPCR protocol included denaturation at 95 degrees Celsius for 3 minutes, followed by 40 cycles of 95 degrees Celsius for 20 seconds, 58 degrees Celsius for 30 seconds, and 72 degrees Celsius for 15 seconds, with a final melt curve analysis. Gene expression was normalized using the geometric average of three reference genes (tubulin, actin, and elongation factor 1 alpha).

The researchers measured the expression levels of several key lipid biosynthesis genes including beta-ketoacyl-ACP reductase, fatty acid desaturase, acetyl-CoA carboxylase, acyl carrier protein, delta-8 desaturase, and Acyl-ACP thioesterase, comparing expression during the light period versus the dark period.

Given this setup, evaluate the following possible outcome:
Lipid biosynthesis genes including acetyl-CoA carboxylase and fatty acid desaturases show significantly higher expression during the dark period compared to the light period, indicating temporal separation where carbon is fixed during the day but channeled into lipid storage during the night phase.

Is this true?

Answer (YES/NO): NO